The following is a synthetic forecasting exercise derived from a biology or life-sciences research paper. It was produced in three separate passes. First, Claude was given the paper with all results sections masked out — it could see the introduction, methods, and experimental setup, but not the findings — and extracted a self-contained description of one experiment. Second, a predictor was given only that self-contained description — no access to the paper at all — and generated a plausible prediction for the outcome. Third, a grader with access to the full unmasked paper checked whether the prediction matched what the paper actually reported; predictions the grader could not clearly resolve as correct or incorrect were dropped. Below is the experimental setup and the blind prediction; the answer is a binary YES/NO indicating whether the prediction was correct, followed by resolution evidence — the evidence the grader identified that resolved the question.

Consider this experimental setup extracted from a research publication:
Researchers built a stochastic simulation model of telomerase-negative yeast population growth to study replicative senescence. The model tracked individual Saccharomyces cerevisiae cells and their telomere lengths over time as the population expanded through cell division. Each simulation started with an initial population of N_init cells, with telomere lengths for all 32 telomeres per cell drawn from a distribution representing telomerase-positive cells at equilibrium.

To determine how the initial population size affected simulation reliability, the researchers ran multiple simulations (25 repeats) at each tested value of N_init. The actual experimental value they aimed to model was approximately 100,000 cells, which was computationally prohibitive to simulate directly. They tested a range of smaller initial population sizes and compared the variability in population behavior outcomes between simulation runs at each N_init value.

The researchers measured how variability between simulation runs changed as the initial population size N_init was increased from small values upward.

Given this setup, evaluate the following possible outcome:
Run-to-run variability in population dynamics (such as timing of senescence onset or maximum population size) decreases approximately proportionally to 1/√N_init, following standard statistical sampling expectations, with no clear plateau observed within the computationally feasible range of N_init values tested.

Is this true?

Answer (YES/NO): NO